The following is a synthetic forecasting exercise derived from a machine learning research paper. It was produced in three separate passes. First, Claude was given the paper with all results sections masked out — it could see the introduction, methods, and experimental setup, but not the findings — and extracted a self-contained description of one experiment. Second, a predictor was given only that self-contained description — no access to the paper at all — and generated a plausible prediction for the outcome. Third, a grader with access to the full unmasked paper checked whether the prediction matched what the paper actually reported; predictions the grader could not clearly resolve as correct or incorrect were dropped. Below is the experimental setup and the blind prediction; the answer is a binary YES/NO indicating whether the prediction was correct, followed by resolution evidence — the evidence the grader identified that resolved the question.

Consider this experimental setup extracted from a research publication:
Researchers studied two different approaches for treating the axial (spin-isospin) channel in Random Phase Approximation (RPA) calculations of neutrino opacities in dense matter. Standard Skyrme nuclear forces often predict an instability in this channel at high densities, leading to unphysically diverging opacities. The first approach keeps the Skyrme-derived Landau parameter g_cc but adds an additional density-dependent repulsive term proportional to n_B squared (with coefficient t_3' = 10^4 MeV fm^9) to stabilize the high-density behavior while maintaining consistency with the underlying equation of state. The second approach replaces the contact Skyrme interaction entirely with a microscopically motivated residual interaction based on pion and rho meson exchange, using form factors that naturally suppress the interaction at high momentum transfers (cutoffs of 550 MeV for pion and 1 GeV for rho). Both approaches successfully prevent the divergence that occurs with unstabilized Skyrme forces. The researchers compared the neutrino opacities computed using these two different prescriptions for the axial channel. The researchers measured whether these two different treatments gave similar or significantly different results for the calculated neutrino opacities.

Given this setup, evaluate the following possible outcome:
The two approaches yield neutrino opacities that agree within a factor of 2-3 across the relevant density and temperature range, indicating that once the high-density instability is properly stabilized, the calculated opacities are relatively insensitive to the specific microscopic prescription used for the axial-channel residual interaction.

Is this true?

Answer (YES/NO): YES